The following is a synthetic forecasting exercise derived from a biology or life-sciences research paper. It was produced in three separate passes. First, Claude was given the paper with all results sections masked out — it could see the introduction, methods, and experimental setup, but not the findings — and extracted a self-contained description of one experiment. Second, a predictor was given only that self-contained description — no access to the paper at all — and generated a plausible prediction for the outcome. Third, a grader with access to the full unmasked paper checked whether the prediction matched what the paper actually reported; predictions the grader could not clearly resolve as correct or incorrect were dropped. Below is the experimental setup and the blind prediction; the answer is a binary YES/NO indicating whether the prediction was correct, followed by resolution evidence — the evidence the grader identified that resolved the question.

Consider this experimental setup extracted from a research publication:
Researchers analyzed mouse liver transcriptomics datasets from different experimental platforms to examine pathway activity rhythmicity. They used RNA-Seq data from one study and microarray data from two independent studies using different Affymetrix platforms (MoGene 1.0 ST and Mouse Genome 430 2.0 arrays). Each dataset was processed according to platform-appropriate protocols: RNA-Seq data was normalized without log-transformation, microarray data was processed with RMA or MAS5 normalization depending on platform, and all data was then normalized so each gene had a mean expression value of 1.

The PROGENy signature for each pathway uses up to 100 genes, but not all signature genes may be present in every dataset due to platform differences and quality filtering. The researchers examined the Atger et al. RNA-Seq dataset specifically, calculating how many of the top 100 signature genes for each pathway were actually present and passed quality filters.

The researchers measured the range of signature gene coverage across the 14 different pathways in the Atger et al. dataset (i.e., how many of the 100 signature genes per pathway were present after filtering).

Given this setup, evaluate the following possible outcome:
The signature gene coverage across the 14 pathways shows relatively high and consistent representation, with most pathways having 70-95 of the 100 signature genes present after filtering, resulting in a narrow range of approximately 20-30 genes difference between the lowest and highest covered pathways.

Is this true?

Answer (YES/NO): NO